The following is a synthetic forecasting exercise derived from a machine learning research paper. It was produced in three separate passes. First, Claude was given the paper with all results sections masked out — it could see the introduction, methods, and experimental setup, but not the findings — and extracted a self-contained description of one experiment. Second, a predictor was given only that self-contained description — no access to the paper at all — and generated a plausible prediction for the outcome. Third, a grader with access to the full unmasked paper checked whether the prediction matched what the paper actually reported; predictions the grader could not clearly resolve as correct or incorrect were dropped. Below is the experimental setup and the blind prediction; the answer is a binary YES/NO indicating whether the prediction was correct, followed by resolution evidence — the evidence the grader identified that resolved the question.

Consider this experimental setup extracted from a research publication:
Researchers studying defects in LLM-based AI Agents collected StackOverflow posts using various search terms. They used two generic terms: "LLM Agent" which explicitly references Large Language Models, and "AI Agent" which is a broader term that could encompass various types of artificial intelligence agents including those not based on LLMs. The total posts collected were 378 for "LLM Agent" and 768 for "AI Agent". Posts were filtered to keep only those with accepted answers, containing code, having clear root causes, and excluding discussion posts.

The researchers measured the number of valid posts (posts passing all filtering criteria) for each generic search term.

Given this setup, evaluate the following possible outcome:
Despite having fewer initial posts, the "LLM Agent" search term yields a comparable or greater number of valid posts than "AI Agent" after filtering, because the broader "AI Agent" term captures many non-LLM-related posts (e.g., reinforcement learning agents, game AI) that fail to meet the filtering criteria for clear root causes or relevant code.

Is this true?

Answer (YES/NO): YES